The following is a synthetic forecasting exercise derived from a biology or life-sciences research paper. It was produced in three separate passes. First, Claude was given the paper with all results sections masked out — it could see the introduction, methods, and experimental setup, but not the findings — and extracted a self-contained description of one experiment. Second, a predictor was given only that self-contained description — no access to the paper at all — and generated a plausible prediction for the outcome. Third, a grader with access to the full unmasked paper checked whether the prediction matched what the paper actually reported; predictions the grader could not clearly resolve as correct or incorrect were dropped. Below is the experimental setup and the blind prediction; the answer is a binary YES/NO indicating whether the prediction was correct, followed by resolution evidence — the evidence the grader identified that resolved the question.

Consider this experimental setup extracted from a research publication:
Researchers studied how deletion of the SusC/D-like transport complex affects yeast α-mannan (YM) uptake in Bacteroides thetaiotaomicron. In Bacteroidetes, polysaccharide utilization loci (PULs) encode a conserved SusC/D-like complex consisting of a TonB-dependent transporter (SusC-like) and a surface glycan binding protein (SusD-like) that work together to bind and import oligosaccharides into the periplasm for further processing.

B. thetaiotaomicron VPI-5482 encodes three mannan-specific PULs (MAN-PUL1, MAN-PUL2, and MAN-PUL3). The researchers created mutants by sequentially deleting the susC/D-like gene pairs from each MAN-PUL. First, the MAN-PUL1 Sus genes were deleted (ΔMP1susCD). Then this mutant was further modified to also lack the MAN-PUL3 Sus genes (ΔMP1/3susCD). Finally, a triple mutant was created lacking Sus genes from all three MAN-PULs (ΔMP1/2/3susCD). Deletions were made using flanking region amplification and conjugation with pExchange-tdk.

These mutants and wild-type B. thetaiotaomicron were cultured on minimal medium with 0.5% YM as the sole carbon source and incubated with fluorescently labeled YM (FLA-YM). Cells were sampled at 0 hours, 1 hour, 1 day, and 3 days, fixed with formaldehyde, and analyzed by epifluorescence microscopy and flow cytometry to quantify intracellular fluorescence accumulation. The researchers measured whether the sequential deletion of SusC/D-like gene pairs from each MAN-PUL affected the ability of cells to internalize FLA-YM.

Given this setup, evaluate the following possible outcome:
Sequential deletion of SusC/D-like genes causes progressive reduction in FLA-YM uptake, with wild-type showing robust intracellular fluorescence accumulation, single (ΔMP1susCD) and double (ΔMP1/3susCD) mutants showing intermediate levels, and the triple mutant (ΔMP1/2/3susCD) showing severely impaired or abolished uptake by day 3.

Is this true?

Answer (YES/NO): NO